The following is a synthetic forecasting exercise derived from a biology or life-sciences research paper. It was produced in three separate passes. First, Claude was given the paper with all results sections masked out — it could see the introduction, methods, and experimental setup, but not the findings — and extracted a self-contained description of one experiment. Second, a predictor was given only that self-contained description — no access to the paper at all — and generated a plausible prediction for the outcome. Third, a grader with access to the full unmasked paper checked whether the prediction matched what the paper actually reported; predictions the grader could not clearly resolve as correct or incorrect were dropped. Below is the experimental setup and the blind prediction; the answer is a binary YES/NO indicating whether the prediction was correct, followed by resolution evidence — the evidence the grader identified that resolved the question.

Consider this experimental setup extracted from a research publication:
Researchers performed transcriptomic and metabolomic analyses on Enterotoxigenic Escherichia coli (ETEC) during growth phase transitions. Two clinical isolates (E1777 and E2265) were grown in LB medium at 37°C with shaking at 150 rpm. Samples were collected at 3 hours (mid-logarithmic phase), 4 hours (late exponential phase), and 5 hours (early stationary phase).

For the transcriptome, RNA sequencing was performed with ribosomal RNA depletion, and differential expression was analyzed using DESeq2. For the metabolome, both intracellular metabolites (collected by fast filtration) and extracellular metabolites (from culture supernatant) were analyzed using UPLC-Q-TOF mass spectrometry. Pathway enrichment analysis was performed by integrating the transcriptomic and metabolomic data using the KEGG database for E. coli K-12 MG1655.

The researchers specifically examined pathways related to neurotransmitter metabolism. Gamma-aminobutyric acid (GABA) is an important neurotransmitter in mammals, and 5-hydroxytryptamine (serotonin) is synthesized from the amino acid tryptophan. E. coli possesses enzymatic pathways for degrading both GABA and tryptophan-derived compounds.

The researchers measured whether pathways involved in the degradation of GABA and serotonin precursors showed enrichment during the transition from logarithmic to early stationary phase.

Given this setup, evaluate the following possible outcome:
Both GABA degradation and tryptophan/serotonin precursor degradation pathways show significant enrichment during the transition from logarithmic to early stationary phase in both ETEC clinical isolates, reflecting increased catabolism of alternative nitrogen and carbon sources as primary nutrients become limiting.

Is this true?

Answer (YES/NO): YES